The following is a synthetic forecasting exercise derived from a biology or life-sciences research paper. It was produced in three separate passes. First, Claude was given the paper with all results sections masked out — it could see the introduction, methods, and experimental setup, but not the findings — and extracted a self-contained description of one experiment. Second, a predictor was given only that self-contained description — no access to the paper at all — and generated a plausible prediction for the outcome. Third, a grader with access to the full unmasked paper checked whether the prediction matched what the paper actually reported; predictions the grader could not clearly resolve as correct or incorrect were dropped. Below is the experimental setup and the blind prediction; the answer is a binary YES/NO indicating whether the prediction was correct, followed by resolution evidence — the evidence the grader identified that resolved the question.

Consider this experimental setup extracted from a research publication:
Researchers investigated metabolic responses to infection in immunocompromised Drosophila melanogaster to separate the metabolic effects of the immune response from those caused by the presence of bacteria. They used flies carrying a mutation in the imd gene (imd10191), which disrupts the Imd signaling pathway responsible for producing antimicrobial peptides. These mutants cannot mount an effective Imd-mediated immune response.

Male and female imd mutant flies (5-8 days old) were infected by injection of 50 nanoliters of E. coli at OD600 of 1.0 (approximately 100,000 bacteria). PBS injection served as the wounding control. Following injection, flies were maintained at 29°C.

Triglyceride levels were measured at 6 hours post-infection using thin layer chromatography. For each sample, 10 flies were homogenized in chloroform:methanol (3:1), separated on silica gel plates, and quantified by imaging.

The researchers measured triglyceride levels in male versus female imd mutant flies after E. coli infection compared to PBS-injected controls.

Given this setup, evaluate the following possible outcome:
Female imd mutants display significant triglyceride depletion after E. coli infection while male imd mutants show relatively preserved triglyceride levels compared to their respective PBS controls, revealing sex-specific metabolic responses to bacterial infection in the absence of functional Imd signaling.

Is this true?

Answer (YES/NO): NO